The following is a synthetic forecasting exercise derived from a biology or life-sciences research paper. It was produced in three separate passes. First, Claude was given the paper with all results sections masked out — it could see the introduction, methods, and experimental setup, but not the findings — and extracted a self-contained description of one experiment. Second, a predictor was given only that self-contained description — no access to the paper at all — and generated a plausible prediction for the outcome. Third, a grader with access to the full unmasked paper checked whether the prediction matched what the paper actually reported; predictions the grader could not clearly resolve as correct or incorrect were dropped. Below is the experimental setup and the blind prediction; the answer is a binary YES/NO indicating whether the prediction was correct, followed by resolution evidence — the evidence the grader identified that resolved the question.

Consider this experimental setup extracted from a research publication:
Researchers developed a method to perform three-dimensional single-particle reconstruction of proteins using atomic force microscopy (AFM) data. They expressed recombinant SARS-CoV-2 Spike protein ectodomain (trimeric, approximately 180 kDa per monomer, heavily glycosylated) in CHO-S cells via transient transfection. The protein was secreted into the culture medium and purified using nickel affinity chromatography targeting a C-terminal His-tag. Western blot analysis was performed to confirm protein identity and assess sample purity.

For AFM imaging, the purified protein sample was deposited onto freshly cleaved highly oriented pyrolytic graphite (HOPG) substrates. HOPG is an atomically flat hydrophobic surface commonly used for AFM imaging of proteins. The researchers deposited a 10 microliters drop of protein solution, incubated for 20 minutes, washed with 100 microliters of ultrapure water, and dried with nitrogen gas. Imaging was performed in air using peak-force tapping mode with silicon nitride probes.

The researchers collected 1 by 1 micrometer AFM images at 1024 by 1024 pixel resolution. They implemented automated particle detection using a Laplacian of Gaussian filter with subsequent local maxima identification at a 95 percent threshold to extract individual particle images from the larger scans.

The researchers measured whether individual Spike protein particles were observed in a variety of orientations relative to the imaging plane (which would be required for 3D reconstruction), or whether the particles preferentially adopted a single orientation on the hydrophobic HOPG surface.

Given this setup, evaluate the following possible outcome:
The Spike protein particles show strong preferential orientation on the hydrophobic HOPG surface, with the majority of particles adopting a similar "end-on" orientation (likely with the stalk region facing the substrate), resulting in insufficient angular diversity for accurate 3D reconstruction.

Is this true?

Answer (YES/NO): NO